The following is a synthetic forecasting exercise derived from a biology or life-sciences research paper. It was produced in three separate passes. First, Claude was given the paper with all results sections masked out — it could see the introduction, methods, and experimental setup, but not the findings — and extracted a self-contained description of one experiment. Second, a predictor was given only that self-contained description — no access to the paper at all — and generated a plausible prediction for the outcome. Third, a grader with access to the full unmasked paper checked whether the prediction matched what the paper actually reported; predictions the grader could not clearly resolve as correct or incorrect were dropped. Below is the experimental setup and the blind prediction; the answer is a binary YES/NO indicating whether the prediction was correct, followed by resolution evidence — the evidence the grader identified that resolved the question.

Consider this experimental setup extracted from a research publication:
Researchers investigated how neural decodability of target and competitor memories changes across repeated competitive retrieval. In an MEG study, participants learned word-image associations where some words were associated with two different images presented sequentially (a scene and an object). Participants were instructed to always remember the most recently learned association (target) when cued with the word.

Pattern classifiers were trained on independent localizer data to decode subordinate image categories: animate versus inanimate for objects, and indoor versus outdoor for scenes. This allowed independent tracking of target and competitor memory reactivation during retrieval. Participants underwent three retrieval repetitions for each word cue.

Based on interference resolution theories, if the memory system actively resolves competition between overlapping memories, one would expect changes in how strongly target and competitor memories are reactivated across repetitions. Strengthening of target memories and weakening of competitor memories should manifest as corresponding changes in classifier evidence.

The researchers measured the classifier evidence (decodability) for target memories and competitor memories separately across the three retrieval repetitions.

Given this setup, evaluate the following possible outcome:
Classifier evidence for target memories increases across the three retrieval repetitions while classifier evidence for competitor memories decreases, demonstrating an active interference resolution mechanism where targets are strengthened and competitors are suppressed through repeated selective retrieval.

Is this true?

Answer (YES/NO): NO